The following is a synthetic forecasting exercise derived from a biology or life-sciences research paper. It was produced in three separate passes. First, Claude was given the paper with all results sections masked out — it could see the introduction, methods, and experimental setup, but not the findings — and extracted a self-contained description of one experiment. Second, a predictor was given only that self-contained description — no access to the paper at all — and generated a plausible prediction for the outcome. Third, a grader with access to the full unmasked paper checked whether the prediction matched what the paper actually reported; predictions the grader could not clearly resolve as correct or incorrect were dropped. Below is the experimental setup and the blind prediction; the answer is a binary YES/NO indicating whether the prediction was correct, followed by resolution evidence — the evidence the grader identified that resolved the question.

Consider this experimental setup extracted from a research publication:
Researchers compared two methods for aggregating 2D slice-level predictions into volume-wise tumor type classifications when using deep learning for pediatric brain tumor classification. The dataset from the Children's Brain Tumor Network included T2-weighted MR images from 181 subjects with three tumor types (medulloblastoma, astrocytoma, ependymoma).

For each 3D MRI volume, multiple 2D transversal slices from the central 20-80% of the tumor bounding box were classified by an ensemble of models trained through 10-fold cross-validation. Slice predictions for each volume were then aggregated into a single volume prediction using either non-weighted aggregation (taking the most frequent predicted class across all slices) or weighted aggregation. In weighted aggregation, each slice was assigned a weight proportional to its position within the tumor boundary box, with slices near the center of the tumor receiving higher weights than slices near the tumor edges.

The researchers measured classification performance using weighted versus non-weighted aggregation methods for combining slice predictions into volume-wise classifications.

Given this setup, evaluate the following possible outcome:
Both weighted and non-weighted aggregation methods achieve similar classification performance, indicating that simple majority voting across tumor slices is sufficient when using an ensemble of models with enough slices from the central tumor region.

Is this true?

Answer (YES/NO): NO